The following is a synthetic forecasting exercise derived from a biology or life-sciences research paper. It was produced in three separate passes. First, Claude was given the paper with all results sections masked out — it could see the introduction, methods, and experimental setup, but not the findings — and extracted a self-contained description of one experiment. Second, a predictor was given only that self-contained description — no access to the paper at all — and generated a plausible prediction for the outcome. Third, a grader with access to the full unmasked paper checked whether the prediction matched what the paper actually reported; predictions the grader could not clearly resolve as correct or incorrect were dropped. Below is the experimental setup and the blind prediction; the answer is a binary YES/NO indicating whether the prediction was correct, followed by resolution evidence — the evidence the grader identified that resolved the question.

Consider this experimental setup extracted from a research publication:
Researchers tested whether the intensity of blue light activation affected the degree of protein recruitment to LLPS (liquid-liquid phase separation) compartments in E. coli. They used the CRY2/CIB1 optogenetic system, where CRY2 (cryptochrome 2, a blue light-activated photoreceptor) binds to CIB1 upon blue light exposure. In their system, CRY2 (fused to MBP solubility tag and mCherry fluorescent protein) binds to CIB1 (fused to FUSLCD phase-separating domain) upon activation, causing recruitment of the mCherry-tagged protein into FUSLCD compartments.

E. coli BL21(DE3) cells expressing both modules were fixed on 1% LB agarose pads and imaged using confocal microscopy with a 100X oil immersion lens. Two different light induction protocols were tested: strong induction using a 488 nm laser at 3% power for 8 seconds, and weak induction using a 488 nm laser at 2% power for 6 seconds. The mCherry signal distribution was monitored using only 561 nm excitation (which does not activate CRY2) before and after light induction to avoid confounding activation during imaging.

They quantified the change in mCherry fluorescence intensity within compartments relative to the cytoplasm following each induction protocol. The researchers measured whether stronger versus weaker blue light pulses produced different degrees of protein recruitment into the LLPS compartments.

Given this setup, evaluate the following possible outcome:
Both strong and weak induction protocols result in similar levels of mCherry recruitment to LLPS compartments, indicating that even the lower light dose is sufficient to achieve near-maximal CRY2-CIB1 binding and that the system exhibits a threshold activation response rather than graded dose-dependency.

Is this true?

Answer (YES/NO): NO